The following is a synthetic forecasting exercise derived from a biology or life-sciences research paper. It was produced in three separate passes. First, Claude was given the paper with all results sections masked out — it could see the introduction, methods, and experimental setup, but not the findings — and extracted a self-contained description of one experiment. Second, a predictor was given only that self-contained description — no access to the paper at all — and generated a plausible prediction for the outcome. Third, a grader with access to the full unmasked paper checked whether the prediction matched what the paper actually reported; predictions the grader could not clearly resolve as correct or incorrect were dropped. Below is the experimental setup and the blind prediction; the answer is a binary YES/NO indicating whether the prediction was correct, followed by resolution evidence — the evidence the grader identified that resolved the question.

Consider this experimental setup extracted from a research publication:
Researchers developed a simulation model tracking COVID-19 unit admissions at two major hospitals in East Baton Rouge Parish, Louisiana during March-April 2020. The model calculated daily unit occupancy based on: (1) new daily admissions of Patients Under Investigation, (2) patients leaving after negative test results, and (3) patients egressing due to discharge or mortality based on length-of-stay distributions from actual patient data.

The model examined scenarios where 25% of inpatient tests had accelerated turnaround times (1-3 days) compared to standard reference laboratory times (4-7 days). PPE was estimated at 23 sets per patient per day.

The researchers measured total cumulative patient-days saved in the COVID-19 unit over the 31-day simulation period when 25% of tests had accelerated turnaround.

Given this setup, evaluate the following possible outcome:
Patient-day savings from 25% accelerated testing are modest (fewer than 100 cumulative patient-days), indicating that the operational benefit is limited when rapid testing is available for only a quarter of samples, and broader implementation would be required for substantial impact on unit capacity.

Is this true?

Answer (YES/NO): NO